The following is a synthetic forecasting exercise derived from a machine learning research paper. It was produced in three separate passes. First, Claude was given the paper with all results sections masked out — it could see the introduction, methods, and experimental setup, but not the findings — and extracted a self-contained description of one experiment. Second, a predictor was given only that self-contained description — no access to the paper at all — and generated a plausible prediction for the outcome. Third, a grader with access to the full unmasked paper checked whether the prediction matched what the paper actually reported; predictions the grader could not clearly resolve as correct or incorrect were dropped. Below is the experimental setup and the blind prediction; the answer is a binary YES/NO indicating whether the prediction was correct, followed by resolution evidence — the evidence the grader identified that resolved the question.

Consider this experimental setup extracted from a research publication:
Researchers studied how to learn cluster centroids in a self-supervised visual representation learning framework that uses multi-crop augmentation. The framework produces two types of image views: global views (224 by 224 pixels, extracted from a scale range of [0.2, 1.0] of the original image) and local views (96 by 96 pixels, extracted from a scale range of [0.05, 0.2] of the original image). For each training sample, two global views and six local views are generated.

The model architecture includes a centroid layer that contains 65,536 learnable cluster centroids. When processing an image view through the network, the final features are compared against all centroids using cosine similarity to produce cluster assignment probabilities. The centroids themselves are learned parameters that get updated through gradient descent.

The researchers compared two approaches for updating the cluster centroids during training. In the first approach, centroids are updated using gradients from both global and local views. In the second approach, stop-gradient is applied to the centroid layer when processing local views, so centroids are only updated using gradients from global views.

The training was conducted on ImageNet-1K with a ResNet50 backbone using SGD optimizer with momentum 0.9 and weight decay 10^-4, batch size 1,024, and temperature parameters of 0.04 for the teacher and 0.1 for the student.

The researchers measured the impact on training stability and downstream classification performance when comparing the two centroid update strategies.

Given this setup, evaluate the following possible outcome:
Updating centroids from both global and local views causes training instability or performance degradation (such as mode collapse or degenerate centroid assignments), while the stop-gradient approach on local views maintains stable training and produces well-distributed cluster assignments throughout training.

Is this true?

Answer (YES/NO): NO